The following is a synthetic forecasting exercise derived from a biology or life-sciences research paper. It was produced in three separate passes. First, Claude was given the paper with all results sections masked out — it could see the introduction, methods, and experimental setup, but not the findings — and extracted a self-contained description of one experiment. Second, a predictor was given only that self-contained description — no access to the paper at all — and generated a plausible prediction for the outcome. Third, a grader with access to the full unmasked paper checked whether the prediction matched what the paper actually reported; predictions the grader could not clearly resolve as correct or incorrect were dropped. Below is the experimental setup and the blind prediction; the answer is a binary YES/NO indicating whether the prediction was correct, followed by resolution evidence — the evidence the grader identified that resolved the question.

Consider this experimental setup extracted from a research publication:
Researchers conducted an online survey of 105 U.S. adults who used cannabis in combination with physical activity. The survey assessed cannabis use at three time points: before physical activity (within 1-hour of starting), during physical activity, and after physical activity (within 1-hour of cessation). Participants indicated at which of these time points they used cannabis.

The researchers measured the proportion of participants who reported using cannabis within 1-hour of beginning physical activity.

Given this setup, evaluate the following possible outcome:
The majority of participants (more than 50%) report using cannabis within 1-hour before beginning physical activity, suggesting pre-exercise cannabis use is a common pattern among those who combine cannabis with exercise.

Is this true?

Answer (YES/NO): YES